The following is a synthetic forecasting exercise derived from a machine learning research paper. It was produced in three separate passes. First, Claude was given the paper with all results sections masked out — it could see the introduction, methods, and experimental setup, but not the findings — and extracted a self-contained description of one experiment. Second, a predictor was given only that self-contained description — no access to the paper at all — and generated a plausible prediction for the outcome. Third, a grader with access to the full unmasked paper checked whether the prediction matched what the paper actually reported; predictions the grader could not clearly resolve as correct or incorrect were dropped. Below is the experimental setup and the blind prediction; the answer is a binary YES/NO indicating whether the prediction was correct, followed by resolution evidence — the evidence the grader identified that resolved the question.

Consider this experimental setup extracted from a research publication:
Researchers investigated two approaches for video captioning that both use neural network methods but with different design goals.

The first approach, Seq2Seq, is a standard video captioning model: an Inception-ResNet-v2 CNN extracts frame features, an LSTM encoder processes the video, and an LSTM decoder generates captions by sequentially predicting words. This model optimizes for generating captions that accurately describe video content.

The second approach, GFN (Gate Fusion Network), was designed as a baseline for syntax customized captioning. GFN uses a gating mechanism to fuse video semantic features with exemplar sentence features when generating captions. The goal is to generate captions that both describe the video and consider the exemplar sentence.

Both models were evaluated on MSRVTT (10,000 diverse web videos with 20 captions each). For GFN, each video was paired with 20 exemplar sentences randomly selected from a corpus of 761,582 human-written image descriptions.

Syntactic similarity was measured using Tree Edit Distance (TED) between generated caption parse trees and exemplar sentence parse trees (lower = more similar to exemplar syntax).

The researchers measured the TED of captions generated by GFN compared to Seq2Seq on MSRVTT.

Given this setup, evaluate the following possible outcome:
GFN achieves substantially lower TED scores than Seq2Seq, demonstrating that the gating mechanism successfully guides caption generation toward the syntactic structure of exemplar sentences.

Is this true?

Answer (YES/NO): NO